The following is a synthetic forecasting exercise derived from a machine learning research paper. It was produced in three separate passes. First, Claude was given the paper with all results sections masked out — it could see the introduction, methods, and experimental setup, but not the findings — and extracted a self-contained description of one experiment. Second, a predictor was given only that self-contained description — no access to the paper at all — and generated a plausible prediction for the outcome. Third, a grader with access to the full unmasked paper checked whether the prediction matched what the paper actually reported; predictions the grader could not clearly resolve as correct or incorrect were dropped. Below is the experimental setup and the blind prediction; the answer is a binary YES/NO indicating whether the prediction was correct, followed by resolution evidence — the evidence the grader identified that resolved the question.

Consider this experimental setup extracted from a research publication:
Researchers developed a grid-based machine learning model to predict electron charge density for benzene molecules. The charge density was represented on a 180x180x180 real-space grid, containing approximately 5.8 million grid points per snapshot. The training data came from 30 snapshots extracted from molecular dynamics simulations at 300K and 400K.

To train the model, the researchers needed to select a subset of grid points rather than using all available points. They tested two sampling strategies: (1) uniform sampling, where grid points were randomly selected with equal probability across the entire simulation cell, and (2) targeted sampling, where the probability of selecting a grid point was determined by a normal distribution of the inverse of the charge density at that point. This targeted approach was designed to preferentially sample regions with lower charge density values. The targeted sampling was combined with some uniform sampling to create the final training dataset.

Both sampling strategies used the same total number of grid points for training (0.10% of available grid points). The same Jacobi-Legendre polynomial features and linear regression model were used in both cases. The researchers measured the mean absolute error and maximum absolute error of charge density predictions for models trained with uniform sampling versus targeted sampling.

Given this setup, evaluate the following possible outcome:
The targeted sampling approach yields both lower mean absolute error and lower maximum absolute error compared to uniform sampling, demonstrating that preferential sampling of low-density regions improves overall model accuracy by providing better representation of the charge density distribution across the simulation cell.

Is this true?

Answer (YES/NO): NO